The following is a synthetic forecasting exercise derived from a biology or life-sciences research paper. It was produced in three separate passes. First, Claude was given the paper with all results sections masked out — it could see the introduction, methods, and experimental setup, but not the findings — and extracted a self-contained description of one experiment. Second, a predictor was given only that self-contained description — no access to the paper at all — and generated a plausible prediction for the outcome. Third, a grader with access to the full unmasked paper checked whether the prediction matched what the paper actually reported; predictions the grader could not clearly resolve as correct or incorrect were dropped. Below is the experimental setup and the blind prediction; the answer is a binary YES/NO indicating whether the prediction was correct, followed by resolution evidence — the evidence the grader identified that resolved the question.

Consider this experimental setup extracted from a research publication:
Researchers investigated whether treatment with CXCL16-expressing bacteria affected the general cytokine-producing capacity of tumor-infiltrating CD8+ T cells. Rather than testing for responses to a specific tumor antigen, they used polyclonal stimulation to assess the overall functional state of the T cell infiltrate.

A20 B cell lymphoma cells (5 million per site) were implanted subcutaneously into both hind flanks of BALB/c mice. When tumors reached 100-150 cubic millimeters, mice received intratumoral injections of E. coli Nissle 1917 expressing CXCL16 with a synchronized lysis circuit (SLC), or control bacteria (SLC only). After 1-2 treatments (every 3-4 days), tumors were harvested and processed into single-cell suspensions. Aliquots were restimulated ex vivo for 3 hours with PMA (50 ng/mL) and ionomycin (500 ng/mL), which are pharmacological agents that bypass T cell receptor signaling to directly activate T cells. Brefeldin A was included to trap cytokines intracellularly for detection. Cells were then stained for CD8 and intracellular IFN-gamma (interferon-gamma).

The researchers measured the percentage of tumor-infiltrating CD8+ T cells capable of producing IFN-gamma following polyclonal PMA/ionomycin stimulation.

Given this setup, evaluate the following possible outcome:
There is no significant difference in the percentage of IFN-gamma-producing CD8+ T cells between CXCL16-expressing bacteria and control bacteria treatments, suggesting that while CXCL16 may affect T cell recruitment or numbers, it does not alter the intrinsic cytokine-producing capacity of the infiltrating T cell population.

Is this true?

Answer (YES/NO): NO